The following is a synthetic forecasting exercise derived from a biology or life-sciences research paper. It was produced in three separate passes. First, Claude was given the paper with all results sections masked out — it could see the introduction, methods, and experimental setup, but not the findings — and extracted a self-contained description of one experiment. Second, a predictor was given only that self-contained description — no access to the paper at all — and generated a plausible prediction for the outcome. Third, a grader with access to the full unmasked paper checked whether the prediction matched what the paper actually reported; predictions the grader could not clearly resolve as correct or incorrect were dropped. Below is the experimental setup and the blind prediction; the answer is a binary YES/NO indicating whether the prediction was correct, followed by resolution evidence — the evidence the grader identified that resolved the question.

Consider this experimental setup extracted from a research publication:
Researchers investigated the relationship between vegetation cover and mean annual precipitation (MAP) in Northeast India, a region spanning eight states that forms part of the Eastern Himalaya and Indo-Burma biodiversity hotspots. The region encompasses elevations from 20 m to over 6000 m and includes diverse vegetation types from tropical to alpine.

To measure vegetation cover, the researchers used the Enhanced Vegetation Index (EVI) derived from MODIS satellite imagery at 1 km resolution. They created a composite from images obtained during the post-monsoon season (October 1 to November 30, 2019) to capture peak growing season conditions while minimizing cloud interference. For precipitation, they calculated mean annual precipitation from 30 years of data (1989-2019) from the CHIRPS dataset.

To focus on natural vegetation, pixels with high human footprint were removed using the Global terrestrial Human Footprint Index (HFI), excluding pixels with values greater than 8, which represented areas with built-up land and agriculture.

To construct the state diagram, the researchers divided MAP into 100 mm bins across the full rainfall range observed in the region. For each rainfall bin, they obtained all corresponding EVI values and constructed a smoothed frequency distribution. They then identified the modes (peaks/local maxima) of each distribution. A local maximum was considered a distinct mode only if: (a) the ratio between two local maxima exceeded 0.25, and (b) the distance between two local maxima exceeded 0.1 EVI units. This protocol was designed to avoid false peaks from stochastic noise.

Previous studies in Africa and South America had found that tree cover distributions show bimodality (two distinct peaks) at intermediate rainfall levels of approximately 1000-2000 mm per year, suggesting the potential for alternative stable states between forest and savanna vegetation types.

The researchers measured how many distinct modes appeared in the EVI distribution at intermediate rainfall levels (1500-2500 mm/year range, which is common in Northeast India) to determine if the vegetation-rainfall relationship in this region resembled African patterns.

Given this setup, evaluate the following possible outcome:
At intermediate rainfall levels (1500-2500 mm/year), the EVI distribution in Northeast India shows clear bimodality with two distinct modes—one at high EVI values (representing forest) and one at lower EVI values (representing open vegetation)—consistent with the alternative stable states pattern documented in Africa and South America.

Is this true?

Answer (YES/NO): NO